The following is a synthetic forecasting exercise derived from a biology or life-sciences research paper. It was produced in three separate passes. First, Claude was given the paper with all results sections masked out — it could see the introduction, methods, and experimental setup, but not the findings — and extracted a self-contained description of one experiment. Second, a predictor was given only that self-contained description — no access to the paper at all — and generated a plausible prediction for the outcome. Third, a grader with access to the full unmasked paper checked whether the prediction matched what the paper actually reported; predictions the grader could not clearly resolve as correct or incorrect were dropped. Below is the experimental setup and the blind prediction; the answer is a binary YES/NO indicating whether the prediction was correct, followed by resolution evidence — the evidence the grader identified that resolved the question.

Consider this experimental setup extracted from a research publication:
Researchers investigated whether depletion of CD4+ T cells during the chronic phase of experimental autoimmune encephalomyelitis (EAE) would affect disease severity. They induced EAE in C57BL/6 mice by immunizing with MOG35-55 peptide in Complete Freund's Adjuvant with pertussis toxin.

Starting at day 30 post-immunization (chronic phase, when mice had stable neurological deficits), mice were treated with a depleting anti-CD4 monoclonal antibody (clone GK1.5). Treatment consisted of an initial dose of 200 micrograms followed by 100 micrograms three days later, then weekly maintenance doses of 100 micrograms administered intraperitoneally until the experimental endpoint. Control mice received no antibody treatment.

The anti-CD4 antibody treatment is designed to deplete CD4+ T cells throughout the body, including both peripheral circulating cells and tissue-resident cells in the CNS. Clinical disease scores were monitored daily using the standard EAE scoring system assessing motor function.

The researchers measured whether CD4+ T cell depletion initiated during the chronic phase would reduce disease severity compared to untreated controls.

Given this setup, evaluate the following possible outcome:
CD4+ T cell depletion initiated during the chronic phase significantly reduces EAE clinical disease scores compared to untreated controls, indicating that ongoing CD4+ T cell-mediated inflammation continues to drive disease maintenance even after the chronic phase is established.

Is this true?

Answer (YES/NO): NO